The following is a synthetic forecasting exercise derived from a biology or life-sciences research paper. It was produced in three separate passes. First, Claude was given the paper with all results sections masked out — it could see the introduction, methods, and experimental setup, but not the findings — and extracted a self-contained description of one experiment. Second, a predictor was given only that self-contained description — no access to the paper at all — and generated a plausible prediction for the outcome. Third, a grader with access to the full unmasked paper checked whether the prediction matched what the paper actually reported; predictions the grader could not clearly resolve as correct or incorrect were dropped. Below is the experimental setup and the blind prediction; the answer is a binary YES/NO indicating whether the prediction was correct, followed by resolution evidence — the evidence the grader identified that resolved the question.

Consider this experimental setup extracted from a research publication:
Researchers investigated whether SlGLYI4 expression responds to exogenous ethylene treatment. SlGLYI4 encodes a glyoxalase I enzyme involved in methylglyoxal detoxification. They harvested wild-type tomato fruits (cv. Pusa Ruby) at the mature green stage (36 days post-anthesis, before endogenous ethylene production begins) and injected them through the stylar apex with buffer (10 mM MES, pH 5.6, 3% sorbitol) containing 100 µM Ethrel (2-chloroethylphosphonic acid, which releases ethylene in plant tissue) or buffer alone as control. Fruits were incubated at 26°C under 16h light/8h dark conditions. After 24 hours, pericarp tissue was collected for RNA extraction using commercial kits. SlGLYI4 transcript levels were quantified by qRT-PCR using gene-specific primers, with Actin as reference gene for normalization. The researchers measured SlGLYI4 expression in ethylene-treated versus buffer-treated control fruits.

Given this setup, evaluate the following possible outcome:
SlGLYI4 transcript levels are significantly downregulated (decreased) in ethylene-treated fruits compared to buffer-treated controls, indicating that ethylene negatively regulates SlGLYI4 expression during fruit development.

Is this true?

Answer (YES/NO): NO